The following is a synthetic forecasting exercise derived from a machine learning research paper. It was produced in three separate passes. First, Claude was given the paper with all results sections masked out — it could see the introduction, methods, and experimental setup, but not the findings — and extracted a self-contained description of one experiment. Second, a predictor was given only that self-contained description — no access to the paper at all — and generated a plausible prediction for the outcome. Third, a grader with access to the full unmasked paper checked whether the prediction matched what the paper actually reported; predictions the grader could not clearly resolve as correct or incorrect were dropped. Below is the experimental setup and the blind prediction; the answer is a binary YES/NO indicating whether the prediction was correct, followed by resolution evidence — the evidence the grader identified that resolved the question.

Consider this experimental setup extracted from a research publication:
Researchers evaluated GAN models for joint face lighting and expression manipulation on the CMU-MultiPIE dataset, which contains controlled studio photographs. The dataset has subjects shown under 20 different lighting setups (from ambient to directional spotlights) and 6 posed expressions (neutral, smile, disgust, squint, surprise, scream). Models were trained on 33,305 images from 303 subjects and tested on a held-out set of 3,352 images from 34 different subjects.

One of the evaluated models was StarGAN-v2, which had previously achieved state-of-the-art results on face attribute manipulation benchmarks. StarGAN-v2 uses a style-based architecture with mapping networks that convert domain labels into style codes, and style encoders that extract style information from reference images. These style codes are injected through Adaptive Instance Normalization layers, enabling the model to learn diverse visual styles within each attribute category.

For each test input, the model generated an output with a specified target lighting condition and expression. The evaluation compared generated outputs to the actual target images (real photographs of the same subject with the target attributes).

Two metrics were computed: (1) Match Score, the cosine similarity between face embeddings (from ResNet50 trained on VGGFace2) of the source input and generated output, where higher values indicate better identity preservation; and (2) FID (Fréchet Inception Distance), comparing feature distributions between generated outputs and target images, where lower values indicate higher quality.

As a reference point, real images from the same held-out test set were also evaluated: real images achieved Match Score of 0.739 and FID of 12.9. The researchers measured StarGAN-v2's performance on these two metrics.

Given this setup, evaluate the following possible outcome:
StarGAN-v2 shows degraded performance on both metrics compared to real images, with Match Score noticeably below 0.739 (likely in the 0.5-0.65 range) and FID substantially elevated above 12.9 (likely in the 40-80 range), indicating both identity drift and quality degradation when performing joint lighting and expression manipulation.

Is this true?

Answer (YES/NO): NO